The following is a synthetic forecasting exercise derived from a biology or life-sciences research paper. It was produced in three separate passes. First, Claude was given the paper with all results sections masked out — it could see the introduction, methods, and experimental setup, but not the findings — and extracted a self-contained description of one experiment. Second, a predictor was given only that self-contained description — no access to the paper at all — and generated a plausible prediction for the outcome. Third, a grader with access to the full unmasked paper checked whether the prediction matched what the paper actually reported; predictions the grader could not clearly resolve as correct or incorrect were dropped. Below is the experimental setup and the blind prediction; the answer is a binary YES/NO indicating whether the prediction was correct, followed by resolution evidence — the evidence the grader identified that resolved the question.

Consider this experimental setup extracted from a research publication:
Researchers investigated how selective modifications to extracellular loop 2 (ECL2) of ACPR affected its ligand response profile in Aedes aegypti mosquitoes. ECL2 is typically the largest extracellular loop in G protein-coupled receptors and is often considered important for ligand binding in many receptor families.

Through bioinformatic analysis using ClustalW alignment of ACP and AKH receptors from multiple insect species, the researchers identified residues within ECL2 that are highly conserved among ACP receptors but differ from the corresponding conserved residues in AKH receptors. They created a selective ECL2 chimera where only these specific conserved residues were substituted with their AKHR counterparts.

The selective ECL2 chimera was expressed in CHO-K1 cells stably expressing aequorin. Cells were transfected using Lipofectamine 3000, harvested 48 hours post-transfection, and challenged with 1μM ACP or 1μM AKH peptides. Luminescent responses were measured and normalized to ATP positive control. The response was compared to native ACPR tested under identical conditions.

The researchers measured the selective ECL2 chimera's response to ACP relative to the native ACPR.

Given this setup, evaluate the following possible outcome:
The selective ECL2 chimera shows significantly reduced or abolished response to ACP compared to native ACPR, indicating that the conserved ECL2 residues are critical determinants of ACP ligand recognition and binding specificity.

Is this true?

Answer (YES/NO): NO